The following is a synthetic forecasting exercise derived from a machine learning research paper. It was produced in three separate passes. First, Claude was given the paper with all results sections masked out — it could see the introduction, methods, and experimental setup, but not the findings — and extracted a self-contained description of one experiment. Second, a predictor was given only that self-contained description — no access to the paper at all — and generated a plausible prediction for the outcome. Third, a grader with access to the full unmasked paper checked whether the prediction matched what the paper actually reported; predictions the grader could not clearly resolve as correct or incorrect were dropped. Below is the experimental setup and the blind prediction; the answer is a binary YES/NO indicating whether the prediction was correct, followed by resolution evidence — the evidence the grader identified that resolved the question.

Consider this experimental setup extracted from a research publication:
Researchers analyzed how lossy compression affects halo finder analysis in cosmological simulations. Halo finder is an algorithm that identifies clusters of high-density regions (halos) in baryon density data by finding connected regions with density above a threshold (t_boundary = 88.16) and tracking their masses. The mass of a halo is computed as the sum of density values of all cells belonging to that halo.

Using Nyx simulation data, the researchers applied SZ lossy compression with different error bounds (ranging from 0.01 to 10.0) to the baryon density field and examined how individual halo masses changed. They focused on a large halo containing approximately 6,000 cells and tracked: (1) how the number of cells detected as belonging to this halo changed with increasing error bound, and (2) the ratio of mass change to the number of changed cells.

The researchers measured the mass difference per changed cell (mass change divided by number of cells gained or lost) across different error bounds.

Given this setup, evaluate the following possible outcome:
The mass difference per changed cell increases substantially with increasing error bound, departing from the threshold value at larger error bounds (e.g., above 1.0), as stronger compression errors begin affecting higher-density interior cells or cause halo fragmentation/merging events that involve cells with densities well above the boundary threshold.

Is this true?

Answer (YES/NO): NO